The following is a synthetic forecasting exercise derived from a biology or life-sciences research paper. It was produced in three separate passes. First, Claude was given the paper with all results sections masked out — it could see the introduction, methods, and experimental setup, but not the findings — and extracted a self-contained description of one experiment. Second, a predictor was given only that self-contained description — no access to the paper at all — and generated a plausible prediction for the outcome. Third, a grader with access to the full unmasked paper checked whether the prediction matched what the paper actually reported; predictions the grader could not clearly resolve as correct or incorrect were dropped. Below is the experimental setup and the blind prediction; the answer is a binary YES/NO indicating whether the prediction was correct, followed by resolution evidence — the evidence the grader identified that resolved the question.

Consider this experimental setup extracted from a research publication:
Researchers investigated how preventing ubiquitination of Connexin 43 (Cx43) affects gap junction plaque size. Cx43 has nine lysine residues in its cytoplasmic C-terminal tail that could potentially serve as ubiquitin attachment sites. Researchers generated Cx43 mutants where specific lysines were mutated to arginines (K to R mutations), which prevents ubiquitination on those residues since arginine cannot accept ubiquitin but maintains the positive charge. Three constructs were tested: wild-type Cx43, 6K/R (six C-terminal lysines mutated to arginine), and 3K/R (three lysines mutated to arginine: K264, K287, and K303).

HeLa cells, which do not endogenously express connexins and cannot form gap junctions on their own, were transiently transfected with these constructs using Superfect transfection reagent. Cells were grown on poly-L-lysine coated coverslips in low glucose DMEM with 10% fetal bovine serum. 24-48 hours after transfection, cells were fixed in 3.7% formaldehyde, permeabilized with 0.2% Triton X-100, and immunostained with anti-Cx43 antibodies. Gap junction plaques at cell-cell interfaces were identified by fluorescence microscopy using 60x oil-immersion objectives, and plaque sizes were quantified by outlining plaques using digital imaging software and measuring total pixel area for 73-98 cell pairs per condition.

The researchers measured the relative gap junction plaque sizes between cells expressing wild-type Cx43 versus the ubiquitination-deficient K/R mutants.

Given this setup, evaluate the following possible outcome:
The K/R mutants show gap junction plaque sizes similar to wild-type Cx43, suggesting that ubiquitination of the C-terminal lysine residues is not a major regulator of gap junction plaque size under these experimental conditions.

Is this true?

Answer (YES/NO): NO